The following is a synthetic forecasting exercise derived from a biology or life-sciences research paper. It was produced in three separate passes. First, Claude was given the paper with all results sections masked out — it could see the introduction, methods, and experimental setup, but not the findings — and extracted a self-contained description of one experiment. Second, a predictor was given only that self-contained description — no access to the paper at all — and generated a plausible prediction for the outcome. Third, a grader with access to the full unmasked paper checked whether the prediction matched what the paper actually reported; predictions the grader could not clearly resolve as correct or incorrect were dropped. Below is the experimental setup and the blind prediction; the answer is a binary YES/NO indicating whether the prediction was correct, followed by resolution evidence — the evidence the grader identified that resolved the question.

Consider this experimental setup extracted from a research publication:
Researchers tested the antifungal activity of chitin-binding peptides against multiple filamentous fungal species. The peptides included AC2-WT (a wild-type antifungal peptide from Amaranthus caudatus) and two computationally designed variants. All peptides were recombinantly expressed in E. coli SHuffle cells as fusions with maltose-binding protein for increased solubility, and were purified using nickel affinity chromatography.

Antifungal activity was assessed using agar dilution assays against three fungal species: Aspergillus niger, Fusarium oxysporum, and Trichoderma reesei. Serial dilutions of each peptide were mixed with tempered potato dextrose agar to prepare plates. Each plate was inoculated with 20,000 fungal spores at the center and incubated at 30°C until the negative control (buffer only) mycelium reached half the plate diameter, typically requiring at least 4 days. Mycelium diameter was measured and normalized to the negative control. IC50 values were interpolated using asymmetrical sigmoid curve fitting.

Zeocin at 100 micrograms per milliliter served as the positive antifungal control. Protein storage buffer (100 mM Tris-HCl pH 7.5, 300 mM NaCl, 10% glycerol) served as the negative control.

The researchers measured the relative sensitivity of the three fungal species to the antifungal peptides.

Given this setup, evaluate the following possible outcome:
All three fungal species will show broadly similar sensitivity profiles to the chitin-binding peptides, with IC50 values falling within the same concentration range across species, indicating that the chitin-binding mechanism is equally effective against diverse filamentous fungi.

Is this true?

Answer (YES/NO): NO